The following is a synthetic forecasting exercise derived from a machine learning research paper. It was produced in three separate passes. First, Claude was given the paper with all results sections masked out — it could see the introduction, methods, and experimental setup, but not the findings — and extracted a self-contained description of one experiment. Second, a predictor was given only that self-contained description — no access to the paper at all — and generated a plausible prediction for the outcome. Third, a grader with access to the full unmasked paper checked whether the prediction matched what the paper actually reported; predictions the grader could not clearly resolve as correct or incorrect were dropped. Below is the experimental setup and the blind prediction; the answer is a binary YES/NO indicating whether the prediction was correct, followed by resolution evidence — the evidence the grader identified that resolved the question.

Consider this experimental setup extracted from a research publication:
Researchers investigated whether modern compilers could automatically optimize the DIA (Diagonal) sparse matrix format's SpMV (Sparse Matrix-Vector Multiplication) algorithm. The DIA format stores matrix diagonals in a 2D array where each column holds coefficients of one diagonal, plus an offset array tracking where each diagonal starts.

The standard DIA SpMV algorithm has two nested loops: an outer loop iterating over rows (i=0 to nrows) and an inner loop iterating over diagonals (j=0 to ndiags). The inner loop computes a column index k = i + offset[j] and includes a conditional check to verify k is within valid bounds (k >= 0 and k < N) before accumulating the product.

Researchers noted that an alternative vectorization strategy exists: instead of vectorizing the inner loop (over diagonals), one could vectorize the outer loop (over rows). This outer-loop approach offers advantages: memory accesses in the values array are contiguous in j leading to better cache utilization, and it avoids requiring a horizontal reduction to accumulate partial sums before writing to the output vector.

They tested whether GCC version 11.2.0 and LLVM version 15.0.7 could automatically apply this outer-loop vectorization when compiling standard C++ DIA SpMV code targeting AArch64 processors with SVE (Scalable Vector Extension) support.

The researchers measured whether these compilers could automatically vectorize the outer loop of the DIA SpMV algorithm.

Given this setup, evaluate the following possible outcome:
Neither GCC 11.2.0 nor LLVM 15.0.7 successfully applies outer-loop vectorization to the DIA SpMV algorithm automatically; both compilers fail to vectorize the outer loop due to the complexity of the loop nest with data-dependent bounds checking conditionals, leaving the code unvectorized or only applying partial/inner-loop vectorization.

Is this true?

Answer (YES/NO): YES